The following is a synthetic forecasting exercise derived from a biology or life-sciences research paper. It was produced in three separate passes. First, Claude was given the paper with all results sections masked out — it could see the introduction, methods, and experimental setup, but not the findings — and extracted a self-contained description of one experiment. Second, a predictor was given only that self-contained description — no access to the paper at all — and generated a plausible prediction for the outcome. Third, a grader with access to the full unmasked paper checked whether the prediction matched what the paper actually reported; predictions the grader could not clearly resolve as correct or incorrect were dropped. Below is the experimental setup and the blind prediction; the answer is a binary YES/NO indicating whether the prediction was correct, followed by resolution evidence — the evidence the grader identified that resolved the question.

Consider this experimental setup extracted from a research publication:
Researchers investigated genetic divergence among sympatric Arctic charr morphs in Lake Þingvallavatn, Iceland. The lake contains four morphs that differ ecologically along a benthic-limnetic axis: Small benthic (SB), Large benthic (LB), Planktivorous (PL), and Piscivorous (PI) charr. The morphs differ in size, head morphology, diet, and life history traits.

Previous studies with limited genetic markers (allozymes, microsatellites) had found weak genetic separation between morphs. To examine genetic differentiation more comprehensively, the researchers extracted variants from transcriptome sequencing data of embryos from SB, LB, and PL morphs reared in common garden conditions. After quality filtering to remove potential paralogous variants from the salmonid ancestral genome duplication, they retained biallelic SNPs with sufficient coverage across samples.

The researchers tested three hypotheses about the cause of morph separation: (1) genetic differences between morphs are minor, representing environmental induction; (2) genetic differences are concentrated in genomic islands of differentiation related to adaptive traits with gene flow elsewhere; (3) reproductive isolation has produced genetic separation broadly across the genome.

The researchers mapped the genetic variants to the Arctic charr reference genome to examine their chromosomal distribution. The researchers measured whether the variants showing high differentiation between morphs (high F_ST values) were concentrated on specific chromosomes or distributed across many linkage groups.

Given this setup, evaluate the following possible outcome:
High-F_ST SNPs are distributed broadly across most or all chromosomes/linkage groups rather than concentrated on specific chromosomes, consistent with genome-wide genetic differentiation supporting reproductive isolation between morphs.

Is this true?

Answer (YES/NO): YES